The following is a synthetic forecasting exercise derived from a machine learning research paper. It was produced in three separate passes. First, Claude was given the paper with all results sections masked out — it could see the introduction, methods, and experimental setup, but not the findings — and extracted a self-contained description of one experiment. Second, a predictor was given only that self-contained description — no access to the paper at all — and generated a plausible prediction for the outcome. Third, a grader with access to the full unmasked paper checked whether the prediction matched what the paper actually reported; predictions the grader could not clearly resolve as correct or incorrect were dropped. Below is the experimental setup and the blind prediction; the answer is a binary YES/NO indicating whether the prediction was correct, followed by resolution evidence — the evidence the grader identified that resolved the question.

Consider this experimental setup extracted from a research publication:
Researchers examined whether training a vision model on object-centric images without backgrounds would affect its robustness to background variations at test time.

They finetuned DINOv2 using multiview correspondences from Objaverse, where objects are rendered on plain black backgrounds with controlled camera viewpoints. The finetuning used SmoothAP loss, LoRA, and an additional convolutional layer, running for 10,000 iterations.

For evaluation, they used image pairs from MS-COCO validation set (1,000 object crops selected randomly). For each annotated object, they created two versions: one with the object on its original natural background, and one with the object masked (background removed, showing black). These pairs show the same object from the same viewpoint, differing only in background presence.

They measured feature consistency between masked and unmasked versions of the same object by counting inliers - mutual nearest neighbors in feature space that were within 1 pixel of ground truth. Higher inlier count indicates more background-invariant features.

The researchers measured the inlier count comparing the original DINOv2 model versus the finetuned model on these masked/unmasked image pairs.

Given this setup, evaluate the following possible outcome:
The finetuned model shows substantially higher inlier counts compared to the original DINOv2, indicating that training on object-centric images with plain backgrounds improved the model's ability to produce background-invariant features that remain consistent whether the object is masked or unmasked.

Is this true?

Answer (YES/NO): YES